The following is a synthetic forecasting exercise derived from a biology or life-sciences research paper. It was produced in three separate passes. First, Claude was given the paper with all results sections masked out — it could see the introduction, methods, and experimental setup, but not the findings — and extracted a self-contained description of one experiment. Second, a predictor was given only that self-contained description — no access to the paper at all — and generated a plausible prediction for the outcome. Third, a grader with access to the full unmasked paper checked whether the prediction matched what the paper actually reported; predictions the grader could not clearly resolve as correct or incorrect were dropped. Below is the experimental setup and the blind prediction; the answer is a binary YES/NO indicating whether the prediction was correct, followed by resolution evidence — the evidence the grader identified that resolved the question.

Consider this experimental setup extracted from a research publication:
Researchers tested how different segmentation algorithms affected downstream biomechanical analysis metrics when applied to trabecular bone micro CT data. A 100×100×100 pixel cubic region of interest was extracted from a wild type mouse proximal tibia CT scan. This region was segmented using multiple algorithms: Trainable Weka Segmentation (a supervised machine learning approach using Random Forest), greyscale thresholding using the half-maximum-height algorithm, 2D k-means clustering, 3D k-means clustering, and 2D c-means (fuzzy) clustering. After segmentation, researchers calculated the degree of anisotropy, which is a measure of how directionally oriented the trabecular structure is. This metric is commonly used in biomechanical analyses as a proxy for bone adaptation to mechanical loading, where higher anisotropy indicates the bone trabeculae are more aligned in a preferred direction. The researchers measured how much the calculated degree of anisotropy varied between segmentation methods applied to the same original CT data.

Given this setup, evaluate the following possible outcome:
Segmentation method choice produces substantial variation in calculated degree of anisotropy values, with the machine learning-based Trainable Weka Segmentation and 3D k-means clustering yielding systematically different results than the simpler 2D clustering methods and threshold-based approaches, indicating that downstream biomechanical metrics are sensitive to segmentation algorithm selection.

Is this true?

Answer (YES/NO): NO